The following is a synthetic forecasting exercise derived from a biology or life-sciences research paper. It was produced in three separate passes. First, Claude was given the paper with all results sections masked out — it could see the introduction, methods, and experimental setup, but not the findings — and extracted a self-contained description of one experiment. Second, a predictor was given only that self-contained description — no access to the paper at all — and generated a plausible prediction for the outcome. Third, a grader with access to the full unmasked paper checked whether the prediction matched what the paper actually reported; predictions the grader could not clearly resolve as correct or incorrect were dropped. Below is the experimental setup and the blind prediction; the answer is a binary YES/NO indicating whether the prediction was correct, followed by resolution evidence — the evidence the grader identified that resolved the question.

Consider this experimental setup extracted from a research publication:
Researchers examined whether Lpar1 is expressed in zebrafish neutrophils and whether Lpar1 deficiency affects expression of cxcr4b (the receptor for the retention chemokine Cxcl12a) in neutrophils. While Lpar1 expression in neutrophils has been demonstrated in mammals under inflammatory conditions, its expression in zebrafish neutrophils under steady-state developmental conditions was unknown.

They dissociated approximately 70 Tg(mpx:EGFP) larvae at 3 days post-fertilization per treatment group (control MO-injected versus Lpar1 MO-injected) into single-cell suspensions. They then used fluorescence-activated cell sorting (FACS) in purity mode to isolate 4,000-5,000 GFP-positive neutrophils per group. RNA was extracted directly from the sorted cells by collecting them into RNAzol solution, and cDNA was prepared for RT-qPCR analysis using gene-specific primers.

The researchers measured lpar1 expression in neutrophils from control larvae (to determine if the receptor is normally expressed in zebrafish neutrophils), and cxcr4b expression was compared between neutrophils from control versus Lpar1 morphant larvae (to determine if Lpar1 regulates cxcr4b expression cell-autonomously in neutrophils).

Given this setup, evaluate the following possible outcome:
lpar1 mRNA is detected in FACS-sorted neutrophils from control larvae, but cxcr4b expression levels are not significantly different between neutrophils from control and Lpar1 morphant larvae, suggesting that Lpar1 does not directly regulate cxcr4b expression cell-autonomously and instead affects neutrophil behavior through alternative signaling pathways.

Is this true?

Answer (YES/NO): YES